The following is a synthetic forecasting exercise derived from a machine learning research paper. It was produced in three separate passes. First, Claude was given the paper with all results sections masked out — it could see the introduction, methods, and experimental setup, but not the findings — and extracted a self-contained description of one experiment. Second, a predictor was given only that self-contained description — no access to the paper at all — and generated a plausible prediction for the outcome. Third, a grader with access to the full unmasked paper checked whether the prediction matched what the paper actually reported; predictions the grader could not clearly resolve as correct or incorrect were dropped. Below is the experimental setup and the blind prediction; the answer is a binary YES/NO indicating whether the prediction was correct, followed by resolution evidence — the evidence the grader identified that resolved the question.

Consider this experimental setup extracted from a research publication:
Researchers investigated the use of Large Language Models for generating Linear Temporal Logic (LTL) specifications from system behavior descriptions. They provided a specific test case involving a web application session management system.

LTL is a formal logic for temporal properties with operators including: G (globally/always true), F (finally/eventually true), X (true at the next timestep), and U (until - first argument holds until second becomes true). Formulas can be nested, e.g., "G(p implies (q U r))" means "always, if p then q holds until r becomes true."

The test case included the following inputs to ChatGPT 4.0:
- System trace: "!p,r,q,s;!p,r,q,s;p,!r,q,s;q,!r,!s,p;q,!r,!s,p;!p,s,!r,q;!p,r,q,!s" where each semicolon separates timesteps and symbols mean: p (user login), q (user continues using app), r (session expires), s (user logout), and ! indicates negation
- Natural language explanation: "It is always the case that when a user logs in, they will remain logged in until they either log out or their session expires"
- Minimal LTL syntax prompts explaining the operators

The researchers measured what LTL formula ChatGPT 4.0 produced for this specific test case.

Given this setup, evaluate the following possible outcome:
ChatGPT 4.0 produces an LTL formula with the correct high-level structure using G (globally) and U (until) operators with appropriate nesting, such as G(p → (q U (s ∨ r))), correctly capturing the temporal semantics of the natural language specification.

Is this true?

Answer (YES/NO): NO